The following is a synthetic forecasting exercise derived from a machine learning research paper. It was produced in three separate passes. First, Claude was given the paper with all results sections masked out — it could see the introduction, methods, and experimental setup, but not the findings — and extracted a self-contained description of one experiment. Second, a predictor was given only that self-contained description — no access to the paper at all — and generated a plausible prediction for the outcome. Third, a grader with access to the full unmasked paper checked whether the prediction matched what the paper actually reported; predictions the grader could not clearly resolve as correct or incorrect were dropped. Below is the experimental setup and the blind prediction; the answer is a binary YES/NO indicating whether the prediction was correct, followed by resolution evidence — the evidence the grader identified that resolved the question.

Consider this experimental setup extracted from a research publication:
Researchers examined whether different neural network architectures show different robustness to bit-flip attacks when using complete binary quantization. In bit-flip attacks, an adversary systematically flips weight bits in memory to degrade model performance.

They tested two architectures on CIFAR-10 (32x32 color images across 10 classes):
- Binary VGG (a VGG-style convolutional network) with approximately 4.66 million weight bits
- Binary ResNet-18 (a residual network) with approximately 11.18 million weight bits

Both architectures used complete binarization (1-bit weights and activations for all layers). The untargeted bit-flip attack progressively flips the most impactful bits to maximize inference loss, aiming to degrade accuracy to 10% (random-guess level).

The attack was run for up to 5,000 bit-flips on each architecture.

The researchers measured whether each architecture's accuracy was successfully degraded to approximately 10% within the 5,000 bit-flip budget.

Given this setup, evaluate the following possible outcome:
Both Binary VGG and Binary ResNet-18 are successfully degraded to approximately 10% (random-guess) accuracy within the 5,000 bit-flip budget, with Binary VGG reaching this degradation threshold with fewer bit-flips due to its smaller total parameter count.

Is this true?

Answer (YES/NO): NO